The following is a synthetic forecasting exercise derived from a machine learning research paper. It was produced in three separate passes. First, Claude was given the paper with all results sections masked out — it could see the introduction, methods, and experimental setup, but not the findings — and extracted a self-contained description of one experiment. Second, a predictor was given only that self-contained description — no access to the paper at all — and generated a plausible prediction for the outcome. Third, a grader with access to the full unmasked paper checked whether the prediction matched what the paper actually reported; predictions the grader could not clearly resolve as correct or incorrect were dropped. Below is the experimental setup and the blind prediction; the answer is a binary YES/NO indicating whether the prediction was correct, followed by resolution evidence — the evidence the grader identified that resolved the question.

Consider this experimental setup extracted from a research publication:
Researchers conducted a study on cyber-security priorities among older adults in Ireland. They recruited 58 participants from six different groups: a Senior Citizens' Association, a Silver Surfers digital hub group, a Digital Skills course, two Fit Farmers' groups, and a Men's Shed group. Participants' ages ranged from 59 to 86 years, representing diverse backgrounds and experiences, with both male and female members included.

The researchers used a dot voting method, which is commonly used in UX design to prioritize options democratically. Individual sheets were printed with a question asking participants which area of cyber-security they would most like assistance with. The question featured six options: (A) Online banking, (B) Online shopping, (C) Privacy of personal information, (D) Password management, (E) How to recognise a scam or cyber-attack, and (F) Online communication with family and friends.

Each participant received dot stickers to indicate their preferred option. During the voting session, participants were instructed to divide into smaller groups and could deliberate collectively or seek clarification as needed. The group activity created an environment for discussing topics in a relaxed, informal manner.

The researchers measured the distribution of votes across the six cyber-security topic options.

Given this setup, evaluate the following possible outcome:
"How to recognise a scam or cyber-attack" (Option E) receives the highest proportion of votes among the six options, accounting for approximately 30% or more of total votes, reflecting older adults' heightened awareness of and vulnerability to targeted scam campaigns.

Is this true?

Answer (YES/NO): YES